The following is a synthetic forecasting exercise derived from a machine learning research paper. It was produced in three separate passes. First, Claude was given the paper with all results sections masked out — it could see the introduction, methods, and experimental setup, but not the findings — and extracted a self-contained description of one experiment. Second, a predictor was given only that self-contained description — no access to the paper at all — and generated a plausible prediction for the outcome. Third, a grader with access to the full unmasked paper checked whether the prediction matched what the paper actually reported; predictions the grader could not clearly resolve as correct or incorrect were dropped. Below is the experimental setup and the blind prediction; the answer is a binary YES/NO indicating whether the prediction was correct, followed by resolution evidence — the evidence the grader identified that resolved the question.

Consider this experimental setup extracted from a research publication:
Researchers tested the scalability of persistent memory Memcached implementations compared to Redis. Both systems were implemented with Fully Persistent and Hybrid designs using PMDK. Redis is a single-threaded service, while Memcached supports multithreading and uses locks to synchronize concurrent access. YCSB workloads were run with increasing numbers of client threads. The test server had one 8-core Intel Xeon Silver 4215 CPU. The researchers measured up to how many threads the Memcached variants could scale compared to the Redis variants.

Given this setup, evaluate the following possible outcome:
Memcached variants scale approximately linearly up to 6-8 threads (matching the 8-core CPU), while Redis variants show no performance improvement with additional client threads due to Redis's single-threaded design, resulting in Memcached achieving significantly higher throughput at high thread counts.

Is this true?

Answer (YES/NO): NO